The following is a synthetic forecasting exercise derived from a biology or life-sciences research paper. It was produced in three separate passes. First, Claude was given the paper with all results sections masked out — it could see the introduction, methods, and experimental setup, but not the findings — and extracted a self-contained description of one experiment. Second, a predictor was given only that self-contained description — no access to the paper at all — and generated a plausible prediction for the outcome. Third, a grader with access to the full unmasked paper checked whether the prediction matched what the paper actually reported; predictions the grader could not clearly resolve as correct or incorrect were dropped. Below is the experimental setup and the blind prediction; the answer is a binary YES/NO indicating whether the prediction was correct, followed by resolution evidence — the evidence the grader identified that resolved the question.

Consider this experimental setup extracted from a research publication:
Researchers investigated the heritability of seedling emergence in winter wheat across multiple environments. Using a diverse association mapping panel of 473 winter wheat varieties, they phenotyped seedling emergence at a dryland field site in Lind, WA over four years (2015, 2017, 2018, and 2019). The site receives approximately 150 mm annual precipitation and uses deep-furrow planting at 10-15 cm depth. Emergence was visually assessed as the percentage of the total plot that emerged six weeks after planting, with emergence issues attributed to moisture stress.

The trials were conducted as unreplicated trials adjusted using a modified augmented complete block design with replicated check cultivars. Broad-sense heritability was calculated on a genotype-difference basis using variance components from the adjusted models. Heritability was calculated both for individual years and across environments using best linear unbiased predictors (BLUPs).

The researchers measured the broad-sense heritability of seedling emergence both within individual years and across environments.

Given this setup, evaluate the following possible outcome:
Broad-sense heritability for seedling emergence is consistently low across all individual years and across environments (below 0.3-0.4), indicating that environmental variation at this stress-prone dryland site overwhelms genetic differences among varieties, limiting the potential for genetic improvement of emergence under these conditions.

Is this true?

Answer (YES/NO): NO